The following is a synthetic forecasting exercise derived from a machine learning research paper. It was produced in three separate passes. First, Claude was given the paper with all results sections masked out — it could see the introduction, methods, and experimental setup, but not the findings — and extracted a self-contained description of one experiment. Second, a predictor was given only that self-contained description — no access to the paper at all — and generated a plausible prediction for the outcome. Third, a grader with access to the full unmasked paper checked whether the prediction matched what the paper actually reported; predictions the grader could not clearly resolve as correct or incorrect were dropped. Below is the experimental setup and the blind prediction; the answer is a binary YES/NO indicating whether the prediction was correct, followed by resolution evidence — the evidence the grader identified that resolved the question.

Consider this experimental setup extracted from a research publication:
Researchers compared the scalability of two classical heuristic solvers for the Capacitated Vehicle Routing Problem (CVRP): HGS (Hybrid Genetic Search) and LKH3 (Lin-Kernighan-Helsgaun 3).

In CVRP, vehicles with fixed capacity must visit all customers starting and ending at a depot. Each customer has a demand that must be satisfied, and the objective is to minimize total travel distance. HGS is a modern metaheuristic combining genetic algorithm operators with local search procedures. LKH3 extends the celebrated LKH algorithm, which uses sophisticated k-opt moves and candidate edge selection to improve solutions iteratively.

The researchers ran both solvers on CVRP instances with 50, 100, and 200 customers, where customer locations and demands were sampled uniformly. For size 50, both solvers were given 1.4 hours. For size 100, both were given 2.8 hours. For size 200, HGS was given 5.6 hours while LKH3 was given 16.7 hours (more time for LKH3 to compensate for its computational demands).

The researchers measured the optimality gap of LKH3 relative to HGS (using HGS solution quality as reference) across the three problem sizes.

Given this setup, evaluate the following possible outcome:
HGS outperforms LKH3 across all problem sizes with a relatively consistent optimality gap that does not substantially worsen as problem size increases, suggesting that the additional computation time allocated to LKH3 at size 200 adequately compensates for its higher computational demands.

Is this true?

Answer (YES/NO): NO